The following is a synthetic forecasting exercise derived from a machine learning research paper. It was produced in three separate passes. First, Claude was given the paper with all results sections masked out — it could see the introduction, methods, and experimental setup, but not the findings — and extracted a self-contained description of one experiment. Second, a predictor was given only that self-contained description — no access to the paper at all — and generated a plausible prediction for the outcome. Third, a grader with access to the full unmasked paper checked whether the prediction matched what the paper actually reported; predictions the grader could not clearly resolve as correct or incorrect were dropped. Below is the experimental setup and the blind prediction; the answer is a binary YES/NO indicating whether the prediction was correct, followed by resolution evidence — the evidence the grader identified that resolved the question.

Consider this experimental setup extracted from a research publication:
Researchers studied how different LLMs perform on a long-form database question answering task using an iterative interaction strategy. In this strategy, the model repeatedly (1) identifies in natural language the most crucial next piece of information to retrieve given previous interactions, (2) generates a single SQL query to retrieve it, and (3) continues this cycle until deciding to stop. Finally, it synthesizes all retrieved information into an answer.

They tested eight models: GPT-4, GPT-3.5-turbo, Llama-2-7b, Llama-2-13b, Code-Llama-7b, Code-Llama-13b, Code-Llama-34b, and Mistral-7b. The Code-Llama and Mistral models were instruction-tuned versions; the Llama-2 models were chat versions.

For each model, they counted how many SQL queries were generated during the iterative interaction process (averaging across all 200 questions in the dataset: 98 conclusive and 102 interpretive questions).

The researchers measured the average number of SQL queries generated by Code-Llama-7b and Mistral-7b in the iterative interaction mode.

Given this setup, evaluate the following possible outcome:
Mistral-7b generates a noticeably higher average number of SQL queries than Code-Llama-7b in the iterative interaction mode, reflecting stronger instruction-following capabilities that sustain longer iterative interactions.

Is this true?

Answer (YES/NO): NO